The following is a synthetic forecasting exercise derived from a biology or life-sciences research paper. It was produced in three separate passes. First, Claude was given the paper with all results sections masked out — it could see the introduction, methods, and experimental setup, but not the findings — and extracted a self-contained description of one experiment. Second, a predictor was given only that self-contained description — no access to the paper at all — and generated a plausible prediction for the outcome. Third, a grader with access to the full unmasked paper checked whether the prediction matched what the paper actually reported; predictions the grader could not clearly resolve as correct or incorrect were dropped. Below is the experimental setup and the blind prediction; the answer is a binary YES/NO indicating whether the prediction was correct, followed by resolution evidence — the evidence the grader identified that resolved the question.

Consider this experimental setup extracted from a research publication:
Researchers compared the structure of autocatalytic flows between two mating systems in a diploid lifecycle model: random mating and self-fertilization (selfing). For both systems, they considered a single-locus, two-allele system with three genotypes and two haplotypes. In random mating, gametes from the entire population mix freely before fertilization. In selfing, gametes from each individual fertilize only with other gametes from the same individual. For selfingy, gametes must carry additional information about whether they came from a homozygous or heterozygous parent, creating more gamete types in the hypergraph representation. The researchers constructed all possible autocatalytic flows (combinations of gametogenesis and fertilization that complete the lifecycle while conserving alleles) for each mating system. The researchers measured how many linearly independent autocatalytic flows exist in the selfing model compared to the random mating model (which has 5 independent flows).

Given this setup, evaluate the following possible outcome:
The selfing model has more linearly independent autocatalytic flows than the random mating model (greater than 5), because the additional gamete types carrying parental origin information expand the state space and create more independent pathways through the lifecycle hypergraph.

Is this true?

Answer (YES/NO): NO